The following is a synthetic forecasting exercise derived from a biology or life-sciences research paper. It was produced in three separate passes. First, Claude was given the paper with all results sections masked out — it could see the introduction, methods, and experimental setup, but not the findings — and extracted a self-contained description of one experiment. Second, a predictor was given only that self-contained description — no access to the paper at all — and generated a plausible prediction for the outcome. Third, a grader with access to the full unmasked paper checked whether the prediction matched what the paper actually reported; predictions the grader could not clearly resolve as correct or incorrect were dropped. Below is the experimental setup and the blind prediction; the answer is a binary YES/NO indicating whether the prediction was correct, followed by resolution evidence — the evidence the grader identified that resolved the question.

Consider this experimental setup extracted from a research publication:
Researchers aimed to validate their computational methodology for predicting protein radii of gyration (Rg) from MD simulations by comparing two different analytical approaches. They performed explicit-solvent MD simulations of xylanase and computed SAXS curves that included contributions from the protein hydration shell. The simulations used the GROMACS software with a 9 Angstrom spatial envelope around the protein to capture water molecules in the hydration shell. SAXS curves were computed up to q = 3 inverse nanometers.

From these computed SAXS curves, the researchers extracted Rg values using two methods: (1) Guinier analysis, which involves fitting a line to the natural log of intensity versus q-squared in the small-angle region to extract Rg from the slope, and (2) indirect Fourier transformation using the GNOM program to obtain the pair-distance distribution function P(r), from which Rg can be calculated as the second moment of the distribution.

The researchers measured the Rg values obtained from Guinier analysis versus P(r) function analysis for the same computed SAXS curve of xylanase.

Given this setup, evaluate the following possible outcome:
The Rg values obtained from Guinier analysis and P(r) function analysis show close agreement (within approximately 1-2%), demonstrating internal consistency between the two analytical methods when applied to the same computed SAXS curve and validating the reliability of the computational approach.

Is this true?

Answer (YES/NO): YES